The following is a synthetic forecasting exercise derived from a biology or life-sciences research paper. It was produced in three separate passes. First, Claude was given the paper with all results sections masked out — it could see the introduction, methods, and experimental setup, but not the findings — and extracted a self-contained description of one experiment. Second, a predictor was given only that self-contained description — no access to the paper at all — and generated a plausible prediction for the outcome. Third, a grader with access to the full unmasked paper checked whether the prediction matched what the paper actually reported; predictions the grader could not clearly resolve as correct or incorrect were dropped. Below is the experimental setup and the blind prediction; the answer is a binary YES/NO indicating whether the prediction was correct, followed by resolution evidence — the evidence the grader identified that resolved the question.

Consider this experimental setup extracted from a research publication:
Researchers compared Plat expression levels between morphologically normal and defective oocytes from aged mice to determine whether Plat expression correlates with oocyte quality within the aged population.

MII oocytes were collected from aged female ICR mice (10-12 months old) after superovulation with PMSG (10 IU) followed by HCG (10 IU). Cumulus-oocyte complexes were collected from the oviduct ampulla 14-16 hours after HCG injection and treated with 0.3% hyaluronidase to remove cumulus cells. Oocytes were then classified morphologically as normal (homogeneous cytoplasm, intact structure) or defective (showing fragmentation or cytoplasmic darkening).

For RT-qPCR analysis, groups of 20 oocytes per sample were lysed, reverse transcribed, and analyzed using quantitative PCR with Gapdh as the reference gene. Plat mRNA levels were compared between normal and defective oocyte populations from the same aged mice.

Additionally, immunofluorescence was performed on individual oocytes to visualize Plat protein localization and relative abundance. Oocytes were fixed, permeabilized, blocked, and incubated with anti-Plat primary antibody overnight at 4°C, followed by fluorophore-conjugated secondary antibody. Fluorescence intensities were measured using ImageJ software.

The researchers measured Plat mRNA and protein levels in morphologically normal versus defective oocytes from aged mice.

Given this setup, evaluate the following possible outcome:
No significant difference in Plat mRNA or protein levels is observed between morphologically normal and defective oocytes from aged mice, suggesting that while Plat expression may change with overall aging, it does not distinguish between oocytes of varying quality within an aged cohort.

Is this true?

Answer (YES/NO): NO